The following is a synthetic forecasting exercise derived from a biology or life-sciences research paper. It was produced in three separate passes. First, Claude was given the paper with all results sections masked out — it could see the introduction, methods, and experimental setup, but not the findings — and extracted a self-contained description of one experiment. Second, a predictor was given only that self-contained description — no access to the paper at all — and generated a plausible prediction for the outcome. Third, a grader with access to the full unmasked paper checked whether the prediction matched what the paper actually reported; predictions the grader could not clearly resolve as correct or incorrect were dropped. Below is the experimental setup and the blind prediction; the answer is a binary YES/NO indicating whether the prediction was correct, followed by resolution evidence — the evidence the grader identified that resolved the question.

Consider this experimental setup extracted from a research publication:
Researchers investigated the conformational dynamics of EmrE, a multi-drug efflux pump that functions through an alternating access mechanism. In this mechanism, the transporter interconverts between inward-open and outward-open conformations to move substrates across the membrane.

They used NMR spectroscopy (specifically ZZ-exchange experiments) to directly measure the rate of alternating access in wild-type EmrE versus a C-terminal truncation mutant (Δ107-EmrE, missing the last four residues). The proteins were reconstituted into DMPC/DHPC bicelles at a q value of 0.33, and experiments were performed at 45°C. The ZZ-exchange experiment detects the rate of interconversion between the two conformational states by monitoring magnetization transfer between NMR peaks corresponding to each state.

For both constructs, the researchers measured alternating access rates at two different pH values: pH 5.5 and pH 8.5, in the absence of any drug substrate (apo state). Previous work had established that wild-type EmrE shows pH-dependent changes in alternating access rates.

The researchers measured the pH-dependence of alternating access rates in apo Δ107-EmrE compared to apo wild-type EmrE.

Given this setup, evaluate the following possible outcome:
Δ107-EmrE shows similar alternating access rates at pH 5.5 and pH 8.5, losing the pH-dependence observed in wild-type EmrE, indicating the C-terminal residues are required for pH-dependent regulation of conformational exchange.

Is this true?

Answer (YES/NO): NO